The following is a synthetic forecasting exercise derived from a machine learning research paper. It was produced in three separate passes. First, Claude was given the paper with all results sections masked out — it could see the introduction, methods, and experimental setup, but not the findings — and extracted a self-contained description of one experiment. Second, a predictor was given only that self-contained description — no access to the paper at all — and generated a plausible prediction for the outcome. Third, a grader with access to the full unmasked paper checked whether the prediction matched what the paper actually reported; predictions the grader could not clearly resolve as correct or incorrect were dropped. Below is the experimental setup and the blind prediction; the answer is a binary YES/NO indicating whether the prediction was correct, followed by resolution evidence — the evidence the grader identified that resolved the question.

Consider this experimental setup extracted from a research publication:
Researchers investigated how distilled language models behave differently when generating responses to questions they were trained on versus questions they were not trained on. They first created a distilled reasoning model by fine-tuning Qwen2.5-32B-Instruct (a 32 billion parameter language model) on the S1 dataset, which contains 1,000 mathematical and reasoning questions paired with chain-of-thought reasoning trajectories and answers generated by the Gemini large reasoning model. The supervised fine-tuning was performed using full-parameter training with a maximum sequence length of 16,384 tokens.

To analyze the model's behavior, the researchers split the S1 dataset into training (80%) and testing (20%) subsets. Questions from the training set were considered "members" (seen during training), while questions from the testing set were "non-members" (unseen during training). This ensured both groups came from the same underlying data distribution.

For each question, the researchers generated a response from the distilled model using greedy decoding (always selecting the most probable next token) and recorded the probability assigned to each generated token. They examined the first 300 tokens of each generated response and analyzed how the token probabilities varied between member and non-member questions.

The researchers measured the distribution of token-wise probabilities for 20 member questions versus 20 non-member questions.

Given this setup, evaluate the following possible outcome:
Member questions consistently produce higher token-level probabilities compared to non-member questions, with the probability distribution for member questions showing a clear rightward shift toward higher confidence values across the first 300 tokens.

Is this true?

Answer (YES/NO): YES